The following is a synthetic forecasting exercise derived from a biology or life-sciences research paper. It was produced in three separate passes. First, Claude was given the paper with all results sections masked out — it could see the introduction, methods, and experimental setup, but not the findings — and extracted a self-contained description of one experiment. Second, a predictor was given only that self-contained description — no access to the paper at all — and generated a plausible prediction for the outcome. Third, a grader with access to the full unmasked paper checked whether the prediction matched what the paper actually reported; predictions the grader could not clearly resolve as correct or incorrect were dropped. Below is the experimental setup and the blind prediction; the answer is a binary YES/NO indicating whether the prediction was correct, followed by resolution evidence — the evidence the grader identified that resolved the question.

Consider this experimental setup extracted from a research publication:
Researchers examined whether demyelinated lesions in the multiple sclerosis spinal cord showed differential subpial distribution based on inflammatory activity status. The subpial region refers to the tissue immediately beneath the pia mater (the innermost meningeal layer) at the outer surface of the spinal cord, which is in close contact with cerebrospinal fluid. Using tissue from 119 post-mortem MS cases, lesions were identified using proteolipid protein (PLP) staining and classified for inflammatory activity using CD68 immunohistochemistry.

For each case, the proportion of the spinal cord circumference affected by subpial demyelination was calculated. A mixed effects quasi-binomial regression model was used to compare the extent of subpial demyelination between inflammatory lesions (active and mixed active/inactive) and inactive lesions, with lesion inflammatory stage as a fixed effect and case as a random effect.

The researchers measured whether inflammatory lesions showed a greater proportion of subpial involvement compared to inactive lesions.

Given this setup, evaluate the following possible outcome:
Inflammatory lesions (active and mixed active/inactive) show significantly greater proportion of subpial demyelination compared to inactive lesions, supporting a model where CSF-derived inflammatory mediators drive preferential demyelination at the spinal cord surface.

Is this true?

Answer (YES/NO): NO